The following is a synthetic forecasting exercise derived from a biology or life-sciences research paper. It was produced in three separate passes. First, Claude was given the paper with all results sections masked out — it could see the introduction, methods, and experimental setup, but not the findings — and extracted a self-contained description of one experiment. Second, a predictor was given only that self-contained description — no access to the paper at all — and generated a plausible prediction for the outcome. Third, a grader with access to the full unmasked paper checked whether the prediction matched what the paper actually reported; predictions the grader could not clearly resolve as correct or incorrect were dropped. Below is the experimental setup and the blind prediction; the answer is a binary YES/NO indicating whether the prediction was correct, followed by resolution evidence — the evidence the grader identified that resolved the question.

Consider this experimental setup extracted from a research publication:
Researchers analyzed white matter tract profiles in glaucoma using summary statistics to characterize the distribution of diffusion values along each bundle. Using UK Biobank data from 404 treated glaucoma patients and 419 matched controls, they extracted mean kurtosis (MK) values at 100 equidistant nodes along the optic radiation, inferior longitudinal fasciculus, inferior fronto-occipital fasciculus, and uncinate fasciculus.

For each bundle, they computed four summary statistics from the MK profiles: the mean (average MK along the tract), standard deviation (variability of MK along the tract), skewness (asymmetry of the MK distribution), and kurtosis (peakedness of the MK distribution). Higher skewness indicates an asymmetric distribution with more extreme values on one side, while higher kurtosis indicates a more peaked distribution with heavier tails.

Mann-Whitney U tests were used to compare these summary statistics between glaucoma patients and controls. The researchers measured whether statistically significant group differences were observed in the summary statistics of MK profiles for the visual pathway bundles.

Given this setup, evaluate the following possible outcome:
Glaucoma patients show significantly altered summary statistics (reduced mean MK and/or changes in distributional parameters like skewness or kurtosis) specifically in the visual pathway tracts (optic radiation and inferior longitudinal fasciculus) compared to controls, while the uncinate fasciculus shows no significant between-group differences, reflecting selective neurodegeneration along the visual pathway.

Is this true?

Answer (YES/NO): NO